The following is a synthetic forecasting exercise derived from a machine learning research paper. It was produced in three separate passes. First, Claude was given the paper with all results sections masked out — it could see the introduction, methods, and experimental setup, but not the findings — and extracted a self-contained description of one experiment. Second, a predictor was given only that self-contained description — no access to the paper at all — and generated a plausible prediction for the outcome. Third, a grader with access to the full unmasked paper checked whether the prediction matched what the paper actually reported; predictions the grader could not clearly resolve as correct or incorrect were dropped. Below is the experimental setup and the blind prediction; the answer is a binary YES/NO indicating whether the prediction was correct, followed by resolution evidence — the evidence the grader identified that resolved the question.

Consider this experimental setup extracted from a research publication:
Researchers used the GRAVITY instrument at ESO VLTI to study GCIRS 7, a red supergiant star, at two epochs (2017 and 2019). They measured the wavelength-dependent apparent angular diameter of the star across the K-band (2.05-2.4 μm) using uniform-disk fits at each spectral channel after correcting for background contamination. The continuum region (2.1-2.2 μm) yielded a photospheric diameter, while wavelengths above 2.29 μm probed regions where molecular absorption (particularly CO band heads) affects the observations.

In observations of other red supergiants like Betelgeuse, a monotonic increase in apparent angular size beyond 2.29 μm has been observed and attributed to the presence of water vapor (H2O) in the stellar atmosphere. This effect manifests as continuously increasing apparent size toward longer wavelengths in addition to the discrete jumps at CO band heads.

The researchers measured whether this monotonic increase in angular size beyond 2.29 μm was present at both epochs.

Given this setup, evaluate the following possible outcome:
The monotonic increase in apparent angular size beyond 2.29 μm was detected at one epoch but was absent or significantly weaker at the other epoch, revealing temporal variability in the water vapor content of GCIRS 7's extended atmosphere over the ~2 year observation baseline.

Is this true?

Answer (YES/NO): YES